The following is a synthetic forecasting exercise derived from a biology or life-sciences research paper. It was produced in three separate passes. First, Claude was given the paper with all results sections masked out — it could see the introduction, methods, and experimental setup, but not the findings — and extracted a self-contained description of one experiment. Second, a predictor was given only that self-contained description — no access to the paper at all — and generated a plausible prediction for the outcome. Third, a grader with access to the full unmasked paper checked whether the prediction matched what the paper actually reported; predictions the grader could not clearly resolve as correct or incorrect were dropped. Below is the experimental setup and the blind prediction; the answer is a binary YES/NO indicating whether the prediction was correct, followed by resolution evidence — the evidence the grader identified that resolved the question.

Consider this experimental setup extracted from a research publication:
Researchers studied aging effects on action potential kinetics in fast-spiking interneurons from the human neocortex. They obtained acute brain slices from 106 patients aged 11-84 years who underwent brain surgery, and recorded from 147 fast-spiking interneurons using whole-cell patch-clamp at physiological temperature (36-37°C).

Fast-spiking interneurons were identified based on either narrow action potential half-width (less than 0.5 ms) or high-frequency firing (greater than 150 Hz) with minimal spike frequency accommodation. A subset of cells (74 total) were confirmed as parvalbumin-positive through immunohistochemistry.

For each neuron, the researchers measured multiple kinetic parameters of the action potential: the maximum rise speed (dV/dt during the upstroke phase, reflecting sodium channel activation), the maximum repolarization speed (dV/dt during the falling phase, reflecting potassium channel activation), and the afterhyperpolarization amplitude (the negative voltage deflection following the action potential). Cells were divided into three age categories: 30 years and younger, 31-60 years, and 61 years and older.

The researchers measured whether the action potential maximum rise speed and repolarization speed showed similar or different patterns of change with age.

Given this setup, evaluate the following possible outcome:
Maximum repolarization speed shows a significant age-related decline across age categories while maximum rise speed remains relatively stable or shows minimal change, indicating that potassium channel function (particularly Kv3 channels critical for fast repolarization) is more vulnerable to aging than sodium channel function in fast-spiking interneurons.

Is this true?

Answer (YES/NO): NO